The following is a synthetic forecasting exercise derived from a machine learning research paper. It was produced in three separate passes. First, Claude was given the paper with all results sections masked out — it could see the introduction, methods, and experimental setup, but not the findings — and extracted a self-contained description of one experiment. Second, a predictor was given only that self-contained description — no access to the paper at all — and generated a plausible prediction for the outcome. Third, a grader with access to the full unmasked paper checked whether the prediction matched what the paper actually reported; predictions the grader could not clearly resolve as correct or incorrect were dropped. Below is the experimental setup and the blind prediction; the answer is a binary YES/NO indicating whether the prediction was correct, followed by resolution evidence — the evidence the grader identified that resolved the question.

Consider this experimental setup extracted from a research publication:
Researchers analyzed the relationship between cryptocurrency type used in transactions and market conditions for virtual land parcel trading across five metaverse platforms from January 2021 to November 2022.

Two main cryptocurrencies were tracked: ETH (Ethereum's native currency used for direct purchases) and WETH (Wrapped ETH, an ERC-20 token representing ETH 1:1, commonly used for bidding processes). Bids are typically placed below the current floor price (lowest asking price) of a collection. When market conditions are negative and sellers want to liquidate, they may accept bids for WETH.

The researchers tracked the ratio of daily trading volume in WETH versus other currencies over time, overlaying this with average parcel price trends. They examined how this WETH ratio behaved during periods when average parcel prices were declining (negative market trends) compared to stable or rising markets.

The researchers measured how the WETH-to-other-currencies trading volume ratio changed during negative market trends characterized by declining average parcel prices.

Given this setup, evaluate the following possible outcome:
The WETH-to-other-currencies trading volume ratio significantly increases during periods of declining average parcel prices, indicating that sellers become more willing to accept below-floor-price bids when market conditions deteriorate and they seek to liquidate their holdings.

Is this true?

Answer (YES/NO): YES